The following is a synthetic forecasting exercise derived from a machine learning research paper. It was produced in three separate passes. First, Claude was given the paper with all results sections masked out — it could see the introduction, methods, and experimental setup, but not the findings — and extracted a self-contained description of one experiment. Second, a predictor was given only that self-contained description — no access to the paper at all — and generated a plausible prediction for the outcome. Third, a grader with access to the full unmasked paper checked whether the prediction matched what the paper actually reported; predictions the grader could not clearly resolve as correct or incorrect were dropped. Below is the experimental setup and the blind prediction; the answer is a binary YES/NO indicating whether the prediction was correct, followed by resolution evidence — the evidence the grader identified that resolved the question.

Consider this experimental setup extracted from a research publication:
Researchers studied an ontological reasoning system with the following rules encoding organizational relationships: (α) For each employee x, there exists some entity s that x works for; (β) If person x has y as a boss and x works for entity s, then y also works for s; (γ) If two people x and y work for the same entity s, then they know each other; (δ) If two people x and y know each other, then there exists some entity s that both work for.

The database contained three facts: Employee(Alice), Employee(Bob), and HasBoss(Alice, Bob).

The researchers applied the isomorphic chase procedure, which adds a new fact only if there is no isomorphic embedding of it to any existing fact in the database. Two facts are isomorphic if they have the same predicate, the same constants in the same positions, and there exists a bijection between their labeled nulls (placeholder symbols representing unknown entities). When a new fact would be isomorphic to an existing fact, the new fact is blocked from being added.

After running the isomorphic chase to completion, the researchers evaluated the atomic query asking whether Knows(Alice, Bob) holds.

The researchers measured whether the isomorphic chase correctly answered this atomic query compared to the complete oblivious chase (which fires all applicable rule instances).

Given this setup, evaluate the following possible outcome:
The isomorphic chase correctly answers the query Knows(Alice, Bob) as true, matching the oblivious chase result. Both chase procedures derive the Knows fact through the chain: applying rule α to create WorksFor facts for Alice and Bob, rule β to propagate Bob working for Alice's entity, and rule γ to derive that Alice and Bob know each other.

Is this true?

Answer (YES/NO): NO